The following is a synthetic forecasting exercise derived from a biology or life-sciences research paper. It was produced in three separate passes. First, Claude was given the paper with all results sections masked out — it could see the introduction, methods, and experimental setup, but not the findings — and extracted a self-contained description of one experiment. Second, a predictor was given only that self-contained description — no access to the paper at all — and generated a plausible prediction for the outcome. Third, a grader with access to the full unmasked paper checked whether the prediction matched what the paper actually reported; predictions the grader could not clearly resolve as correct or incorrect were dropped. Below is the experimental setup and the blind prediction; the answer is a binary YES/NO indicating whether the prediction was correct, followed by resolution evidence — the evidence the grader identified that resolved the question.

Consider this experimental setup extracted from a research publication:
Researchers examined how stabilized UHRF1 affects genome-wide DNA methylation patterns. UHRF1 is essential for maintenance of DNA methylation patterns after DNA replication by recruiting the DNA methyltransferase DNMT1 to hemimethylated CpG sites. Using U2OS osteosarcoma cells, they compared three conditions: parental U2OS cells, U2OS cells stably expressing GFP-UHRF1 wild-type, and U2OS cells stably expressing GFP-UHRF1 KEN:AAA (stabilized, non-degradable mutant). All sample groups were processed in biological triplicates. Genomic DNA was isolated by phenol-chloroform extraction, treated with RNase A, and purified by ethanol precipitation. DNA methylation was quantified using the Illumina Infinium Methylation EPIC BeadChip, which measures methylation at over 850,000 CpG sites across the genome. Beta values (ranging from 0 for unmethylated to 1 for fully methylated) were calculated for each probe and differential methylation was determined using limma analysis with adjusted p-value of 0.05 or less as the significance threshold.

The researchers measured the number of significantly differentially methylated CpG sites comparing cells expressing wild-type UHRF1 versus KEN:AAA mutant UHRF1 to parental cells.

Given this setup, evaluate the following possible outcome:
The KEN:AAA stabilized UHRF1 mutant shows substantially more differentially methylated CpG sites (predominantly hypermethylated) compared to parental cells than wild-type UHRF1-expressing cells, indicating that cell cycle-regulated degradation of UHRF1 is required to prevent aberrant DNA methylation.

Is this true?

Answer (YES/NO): YES